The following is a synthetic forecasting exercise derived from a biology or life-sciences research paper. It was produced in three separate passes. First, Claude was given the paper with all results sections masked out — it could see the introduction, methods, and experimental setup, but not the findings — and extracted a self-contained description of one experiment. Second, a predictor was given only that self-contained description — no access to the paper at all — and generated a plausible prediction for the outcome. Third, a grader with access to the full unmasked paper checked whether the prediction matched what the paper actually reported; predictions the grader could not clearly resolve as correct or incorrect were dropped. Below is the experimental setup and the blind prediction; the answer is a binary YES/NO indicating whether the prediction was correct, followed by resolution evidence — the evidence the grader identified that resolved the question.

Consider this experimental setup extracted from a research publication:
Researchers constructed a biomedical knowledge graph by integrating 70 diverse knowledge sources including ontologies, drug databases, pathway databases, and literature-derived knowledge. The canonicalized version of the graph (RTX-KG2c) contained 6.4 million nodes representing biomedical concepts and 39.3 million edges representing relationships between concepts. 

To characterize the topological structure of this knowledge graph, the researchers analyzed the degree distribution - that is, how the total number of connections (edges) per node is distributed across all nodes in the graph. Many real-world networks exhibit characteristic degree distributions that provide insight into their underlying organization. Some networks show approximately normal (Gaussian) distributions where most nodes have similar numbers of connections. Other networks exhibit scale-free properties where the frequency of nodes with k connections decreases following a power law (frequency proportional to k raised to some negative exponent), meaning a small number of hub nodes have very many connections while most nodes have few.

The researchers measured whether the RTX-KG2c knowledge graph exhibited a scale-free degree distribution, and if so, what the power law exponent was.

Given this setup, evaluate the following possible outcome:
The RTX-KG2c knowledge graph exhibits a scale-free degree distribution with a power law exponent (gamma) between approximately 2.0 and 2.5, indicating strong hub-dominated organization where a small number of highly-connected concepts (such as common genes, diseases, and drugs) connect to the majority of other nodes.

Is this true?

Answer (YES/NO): YES